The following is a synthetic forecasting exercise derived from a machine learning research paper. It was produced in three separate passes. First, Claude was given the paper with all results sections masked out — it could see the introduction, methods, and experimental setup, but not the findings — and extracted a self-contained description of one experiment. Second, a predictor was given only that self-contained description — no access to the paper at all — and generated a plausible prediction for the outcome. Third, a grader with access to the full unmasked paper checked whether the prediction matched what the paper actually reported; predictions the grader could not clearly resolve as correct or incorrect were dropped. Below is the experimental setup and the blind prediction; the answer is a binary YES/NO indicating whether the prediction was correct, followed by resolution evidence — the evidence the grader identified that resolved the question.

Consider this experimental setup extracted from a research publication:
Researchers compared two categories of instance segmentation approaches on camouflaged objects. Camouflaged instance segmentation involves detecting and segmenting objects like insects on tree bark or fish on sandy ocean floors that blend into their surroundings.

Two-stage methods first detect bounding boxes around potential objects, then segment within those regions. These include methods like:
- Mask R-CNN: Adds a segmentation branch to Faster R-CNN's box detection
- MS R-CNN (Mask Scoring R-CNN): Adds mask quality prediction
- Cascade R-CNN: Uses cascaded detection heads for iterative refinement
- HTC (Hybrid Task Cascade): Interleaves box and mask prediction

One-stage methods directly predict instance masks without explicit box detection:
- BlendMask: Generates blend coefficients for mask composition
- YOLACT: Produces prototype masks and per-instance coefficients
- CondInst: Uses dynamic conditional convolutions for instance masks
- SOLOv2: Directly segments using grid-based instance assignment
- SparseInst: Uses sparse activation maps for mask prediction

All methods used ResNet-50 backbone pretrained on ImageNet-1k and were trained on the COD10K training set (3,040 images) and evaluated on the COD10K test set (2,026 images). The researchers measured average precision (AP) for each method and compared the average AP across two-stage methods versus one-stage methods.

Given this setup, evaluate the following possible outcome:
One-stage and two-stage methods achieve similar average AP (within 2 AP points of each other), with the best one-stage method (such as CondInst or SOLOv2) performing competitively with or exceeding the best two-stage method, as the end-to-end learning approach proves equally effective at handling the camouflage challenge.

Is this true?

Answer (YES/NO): NO